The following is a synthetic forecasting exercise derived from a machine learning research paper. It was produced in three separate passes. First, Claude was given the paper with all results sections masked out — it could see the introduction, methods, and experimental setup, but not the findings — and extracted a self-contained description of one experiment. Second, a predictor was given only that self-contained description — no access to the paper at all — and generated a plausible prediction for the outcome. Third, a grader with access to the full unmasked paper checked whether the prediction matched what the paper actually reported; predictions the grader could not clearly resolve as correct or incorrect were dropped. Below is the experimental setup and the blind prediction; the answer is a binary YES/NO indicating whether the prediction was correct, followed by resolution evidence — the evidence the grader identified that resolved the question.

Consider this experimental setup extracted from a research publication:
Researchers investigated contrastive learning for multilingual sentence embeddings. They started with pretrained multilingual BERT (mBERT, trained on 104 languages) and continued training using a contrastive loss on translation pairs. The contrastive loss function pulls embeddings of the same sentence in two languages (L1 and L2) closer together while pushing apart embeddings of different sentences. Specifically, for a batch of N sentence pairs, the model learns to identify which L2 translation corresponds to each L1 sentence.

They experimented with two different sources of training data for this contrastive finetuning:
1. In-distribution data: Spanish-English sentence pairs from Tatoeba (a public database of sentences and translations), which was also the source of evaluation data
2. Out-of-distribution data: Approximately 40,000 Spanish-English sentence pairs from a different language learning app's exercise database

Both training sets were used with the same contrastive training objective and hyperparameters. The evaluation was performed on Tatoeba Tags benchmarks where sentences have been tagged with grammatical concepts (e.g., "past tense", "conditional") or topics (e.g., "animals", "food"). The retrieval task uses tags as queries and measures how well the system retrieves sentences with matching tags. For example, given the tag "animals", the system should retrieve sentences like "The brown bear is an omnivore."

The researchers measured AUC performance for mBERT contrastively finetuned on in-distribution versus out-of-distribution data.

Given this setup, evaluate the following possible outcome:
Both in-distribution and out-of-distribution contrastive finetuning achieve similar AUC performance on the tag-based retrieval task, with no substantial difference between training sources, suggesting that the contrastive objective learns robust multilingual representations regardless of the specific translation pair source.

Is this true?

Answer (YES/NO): NO